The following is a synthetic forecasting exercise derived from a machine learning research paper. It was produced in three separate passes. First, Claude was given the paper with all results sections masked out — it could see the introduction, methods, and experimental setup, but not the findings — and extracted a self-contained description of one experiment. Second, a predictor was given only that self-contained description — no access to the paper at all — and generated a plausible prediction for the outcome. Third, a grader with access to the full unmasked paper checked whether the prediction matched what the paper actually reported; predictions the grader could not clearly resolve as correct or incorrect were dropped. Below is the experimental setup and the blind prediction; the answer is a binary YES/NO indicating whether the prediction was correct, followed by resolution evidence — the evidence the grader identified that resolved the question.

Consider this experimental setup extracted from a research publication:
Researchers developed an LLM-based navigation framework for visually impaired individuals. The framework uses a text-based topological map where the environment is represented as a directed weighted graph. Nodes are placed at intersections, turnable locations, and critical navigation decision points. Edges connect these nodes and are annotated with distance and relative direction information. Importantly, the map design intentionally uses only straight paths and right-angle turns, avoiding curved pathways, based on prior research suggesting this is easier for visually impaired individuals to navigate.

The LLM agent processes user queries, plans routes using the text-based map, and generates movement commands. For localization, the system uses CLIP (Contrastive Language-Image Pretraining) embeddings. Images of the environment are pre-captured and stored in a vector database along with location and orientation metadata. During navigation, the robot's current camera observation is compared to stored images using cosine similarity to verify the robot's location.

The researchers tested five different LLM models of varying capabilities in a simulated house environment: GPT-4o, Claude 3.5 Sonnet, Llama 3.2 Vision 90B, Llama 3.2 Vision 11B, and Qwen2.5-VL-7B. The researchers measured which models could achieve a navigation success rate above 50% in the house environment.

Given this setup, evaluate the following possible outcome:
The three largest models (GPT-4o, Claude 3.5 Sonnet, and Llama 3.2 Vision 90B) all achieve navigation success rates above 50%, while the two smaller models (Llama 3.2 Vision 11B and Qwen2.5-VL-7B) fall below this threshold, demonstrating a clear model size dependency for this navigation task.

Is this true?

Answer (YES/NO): YES